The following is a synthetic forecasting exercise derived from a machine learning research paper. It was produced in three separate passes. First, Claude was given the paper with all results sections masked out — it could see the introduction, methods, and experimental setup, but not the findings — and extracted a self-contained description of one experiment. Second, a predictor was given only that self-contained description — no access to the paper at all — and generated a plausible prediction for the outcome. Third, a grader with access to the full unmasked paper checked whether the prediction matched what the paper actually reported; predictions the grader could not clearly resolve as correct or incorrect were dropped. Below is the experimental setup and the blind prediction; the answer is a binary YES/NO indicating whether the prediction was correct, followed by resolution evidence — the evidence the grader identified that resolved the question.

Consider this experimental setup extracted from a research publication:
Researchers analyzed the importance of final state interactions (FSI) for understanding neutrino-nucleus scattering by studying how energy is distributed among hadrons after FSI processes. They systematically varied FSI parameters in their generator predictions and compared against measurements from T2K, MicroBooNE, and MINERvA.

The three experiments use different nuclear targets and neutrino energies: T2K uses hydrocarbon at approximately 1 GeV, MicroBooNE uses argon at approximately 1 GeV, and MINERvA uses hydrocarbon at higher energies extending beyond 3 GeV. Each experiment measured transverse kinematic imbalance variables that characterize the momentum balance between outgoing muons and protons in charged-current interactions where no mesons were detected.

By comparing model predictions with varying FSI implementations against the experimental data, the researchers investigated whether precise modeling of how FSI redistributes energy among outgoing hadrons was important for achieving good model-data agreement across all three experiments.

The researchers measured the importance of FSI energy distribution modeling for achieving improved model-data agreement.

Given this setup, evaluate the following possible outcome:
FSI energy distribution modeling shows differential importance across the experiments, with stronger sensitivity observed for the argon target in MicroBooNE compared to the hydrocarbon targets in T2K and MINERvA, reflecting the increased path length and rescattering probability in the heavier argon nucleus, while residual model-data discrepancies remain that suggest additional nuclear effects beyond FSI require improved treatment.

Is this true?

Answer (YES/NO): NO